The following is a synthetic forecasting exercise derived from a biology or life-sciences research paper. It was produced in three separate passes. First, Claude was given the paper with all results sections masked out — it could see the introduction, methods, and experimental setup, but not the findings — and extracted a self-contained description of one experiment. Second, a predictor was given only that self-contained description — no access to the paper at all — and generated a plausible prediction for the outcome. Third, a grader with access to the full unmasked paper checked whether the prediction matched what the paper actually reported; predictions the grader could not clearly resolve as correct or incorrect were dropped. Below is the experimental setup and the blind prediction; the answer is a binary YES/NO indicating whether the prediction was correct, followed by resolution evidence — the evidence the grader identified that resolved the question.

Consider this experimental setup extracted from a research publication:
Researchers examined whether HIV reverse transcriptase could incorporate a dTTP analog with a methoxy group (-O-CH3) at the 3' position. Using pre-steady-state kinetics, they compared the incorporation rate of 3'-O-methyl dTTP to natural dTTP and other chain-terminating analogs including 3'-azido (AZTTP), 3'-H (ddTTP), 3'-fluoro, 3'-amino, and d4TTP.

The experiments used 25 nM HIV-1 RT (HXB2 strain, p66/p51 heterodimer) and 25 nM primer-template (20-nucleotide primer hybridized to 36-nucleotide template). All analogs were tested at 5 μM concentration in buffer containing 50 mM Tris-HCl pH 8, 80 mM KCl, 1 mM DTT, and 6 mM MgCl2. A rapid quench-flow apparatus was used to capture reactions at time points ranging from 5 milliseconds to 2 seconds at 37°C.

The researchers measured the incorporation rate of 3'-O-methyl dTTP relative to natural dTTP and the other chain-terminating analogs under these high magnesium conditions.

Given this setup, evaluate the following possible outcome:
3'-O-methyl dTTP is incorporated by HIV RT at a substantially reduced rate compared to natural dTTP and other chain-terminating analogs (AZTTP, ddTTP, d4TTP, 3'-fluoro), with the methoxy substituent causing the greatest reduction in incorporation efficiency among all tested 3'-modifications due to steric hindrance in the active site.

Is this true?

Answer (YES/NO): YES